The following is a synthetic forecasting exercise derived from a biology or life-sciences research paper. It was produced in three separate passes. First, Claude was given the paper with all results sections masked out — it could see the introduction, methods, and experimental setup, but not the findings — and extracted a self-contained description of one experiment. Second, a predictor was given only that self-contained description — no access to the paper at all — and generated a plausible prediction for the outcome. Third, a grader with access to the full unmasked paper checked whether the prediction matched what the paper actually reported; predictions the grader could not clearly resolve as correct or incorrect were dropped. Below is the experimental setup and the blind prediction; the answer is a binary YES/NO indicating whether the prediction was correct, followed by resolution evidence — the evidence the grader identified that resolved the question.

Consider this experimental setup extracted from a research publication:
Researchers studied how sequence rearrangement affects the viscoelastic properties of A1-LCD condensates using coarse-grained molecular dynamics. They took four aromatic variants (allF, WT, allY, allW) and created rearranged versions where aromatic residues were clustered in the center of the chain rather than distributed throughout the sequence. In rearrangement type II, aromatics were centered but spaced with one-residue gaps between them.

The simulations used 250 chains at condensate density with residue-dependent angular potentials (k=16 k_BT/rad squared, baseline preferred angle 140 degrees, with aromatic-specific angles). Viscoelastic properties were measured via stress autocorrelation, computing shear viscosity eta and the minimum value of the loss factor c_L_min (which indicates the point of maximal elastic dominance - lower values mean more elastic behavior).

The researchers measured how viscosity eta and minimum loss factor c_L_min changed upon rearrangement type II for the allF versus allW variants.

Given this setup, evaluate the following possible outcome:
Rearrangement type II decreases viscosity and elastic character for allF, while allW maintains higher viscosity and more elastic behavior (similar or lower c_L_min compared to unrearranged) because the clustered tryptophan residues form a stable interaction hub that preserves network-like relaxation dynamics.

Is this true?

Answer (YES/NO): NO